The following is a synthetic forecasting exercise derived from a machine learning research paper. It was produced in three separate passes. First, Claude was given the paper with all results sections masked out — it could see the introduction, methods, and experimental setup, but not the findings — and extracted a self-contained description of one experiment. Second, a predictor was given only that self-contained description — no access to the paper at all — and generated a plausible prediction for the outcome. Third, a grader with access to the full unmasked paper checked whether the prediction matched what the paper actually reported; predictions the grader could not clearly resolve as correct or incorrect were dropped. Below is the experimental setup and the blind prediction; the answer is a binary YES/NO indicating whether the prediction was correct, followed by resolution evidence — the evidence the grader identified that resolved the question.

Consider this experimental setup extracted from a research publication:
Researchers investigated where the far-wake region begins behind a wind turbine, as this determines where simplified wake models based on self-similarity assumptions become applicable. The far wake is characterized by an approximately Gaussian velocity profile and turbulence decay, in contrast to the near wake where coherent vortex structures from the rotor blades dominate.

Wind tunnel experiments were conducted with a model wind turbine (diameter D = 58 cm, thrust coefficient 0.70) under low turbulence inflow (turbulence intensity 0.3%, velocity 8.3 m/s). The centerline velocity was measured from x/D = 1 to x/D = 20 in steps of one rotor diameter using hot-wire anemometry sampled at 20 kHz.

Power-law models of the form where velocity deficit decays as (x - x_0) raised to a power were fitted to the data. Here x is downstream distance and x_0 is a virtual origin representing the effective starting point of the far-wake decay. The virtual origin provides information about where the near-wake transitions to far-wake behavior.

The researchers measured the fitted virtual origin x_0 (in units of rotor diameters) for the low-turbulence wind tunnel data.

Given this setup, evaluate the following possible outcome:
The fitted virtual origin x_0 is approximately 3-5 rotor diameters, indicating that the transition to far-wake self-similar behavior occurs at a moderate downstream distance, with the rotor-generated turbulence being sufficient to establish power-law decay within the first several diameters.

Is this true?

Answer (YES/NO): NO